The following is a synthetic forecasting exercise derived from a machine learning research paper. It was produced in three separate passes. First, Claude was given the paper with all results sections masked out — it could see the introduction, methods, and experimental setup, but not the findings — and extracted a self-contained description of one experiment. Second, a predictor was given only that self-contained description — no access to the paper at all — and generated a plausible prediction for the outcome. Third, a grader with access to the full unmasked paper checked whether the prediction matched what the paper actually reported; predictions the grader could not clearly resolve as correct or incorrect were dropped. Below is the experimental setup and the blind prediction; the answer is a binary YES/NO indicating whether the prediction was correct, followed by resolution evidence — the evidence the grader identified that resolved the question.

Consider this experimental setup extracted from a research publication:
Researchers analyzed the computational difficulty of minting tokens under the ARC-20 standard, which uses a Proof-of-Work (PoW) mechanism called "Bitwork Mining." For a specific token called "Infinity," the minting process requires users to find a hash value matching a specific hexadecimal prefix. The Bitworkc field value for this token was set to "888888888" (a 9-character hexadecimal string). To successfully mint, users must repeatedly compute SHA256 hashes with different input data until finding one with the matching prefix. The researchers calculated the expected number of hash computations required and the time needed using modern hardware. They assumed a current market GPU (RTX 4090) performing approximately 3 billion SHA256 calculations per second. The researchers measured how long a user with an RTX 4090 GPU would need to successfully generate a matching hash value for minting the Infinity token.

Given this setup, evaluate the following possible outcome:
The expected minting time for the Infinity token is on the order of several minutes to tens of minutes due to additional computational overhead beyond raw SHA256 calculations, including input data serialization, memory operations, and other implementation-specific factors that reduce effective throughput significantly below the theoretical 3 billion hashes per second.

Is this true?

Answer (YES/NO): NO